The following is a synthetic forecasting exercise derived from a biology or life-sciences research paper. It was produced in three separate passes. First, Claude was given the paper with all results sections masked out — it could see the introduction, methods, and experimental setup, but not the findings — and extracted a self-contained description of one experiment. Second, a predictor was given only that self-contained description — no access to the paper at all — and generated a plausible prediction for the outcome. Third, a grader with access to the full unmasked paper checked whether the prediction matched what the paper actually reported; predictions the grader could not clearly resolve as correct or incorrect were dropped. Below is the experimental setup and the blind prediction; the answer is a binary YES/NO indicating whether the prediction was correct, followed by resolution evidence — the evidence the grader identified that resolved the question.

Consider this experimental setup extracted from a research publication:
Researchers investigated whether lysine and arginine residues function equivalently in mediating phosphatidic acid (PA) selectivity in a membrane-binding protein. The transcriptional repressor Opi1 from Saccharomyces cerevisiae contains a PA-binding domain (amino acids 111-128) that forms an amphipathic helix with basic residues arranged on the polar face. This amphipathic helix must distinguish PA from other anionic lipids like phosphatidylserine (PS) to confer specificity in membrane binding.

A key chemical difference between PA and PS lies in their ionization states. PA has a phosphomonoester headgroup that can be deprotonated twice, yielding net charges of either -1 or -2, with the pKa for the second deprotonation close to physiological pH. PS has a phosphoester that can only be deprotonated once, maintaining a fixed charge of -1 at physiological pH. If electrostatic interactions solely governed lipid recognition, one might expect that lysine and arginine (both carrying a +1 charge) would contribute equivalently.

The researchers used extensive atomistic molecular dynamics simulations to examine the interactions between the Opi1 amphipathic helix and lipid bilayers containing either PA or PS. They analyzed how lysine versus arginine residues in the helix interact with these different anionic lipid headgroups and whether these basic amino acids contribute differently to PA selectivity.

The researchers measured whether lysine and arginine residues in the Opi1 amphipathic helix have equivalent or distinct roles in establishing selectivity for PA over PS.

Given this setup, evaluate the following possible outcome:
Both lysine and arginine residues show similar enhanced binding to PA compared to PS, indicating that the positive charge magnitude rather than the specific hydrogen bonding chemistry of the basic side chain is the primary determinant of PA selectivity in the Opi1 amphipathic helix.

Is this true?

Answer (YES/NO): NO